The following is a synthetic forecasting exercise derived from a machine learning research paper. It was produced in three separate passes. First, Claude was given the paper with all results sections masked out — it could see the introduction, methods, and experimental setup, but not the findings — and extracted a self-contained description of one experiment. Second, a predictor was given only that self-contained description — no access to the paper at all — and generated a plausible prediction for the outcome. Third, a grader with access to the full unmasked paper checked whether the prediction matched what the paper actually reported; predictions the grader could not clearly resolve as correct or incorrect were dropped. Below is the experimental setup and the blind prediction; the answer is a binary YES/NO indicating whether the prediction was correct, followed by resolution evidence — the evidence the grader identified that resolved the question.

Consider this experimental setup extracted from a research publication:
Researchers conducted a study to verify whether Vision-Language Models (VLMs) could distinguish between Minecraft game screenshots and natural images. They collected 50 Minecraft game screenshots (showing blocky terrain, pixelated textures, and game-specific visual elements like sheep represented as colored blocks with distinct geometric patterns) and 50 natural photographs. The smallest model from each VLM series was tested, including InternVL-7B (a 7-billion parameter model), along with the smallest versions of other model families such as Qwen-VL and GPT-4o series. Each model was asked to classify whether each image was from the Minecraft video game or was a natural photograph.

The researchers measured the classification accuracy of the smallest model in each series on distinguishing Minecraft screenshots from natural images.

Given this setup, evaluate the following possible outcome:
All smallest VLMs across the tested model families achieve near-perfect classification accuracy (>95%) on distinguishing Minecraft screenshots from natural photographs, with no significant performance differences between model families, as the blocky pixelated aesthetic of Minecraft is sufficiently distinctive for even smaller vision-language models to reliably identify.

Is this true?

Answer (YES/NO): YES